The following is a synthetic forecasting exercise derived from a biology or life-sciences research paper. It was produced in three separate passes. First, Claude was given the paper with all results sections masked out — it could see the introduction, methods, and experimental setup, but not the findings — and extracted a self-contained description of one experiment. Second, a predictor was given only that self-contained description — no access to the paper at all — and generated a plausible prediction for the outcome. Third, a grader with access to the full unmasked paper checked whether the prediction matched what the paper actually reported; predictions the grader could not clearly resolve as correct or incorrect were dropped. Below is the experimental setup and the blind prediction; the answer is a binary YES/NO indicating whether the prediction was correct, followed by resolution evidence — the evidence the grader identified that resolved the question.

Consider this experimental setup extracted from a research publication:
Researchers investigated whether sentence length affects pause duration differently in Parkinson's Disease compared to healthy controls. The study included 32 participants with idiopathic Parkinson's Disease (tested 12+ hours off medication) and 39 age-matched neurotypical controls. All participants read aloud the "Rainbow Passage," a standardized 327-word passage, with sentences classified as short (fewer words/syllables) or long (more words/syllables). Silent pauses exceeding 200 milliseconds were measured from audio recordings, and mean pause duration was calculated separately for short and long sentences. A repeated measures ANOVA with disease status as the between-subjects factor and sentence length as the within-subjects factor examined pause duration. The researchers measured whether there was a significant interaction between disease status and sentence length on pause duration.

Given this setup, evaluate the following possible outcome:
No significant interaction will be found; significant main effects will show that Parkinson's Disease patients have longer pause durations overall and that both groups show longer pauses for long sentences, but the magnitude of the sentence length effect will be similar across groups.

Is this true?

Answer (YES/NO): NO